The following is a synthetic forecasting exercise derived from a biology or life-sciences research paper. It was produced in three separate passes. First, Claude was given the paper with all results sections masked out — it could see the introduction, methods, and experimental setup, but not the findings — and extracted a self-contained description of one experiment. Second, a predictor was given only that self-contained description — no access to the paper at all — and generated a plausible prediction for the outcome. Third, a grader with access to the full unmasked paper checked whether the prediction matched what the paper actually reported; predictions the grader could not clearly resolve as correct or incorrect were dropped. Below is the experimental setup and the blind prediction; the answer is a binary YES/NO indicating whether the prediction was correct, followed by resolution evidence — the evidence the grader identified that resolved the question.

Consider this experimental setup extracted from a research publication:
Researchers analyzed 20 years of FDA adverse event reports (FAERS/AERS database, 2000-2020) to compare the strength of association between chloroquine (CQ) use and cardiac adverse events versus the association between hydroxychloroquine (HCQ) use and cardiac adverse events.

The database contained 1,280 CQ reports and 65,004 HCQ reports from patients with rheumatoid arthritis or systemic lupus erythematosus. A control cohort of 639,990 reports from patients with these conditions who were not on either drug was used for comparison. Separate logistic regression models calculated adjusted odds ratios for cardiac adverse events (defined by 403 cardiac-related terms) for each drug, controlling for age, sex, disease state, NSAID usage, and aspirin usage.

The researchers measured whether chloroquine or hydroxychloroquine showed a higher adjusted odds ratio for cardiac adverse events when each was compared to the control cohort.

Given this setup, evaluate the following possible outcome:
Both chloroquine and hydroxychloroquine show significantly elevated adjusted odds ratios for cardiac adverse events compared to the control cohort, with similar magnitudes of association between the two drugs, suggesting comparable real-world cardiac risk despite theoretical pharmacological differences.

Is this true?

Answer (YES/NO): NO